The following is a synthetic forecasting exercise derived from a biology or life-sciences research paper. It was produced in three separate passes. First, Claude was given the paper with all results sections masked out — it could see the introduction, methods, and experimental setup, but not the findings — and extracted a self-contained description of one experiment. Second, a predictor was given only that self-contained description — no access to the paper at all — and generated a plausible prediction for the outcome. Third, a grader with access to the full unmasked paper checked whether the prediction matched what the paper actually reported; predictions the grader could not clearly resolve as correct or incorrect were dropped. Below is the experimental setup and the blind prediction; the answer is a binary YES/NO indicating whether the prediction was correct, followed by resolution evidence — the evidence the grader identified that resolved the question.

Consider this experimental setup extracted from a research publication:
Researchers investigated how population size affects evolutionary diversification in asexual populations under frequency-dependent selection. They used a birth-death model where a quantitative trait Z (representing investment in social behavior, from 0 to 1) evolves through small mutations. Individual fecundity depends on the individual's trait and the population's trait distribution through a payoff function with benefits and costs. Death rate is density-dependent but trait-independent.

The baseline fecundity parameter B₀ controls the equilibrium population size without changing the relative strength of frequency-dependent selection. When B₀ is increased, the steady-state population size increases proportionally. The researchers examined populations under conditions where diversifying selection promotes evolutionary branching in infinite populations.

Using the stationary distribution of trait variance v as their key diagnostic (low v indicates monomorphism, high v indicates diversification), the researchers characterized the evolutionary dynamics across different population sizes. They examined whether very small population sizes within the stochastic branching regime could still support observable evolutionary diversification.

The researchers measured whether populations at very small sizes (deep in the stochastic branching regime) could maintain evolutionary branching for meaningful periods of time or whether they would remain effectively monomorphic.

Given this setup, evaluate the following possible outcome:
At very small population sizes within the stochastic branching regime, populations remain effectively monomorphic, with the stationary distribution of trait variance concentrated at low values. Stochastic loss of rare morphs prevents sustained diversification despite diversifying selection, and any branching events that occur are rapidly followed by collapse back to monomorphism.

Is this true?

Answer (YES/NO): YES